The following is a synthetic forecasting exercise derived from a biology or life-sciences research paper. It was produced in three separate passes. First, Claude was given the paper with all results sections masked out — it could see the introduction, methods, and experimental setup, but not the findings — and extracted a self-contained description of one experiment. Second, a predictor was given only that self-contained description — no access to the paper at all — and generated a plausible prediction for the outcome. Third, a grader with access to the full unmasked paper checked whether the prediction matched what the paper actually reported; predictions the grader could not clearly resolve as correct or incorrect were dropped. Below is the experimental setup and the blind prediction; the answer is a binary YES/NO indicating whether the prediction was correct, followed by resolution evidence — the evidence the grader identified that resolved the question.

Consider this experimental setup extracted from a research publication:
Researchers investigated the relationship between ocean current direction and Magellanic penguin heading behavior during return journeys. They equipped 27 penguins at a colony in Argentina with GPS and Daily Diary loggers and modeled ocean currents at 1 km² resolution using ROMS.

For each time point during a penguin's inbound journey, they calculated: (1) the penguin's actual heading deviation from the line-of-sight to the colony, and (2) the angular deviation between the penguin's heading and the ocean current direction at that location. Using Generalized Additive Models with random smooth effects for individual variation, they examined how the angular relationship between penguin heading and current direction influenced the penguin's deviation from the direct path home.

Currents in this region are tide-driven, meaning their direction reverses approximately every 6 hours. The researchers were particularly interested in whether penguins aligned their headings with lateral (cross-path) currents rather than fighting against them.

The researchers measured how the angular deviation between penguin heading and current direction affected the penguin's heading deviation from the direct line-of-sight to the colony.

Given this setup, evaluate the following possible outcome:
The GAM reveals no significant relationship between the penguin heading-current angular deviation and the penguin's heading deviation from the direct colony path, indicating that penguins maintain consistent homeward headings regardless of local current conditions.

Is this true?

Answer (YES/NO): NO